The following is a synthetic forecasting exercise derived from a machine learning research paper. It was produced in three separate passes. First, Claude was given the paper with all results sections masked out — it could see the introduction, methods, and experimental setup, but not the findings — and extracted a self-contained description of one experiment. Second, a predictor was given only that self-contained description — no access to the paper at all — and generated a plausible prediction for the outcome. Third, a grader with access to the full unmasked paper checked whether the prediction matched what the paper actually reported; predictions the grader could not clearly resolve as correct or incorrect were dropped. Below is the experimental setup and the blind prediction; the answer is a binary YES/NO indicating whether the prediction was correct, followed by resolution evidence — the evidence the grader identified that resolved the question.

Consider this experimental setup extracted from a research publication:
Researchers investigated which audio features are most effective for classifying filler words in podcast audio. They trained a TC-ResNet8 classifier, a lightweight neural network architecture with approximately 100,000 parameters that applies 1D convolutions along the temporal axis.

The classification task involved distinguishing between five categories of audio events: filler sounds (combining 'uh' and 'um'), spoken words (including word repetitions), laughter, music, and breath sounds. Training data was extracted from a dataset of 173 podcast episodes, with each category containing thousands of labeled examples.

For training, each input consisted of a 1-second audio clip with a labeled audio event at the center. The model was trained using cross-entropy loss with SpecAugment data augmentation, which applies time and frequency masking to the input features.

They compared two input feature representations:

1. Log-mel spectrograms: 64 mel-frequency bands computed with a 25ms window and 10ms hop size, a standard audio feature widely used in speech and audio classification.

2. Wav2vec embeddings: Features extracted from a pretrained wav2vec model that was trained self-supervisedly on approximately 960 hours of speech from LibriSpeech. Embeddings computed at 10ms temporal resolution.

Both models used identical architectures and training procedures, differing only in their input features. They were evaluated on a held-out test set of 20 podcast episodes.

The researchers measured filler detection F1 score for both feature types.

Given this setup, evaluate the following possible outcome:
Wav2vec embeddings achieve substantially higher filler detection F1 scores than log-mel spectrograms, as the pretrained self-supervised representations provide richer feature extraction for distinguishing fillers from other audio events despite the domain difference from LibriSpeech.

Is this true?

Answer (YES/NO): YES